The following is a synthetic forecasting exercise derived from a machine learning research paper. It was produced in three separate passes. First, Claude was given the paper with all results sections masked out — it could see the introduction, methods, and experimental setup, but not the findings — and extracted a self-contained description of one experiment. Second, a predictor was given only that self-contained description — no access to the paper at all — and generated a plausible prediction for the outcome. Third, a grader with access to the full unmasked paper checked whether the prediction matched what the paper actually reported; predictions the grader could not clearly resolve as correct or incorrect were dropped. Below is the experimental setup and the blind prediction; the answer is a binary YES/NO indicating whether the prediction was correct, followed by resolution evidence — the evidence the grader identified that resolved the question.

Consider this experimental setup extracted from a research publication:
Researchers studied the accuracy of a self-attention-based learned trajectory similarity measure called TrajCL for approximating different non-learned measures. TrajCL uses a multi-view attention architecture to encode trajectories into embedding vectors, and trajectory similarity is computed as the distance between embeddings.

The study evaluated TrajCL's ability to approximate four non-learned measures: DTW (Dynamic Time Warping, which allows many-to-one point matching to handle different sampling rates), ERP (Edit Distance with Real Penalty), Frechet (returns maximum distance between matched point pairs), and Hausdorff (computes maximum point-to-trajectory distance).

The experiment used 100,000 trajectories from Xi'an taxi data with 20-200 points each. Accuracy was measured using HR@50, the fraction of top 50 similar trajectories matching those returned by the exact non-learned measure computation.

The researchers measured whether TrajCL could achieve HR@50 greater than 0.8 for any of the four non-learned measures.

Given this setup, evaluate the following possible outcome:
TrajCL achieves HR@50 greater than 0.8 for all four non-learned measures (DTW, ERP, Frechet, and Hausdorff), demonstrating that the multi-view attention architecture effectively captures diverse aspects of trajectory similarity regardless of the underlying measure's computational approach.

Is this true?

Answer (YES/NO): NO